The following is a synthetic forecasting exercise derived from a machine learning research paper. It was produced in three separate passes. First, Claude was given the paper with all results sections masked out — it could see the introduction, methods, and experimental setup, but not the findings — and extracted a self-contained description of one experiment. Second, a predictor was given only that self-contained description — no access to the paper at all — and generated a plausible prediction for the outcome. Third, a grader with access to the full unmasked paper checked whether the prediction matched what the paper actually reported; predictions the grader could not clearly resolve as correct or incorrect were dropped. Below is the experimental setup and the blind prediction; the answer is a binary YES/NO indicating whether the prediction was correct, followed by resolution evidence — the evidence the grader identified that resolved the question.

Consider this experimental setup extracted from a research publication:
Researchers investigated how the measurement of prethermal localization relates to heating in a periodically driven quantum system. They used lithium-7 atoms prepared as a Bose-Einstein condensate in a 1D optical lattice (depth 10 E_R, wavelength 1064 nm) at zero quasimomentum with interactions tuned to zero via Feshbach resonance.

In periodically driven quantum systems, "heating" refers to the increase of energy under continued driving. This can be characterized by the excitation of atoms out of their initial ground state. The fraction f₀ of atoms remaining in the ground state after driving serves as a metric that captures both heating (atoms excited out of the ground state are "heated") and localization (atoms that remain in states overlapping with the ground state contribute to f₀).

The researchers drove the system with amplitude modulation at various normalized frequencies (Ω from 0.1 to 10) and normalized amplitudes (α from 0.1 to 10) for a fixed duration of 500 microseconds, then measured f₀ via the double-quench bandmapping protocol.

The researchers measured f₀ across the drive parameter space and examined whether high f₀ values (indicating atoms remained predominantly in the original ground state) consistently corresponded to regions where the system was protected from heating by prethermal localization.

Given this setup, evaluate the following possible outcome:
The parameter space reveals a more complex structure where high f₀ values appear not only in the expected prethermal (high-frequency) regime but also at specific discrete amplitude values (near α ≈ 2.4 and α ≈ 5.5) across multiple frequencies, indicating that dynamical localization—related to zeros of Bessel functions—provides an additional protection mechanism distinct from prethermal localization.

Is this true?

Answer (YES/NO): NO